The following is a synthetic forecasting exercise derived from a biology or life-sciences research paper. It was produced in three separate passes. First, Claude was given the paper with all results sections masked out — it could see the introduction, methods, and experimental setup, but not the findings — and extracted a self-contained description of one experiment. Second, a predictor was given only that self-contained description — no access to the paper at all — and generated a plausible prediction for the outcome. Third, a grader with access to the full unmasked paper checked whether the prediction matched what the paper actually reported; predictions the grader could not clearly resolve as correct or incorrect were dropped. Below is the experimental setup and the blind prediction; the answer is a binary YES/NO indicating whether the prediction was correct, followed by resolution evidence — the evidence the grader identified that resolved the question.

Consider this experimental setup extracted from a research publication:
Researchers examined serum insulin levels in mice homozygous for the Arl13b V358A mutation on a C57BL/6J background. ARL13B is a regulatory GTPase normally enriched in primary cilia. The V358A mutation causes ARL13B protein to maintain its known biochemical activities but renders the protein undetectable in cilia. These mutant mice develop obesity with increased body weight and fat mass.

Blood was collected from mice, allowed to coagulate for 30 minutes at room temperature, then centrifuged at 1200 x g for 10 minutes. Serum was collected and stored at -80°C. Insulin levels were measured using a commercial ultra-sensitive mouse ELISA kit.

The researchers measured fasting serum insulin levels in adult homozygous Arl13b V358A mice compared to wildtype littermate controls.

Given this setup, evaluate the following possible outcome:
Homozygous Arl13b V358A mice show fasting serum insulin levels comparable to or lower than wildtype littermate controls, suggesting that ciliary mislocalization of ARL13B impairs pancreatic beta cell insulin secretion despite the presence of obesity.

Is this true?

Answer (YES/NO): NO